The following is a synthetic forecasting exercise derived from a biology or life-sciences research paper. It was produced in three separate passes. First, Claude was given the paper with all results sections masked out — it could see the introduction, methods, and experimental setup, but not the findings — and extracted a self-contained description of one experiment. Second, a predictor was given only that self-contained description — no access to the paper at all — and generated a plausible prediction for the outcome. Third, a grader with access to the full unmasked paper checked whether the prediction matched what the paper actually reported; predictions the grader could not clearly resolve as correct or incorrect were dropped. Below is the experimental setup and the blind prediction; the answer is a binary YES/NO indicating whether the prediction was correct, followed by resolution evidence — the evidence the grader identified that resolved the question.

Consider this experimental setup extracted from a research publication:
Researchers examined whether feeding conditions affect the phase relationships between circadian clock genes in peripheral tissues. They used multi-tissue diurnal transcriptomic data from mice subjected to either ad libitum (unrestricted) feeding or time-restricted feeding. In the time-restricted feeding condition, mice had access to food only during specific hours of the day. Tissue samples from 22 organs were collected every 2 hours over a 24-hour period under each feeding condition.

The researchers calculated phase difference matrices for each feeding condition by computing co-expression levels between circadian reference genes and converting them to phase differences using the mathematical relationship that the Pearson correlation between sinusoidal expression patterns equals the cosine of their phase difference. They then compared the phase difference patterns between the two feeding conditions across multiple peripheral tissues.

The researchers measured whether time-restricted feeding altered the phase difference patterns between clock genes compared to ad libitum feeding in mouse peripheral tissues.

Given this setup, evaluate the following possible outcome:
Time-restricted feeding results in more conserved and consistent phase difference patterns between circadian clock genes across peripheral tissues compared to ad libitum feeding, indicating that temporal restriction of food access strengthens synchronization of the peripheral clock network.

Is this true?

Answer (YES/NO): NO